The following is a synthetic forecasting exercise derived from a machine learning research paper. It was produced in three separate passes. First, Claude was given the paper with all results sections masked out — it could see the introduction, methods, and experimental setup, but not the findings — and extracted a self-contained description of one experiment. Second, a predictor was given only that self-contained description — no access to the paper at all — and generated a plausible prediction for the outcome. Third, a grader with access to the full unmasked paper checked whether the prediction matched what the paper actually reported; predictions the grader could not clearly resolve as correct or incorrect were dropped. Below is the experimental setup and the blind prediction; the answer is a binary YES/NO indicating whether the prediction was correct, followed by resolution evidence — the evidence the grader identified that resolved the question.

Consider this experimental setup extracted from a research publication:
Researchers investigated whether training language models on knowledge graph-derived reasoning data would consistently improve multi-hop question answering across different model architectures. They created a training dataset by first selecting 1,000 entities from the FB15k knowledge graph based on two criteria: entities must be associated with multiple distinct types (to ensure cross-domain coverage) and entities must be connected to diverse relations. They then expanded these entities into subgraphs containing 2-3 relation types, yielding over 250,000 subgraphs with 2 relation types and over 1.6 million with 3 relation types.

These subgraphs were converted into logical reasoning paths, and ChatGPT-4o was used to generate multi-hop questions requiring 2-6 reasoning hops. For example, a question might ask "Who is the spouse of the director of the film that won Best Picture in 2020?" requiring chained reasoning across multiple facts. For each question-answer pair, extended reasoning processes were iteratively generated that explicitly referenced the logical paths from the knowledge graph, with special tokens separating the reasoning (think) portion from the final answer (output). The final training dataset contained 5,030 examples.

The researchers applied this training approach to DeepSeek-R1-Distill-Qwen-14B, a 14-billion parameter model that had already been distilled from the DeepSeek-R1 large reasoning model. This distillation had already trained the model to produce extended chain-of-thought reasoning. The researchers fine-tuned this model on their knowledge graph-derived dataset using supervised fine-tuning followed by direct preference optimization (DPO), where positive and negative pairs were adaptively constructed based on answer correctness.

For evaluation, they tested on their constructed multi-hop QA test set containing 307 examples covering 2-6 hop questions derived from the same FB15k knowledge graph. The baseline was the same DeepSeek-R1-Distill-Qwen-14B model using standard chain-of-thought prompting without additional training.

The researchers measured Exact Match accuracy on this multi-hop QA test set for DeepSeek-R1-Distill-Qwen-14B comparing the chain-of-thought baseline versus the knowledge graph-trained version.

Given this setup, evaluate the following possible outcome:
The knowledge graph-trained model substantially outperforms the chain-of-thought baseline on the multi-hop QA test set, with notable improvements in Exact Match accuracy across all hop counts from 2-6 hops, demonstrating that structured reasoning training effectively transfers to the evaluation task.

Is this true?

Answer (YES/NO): NO